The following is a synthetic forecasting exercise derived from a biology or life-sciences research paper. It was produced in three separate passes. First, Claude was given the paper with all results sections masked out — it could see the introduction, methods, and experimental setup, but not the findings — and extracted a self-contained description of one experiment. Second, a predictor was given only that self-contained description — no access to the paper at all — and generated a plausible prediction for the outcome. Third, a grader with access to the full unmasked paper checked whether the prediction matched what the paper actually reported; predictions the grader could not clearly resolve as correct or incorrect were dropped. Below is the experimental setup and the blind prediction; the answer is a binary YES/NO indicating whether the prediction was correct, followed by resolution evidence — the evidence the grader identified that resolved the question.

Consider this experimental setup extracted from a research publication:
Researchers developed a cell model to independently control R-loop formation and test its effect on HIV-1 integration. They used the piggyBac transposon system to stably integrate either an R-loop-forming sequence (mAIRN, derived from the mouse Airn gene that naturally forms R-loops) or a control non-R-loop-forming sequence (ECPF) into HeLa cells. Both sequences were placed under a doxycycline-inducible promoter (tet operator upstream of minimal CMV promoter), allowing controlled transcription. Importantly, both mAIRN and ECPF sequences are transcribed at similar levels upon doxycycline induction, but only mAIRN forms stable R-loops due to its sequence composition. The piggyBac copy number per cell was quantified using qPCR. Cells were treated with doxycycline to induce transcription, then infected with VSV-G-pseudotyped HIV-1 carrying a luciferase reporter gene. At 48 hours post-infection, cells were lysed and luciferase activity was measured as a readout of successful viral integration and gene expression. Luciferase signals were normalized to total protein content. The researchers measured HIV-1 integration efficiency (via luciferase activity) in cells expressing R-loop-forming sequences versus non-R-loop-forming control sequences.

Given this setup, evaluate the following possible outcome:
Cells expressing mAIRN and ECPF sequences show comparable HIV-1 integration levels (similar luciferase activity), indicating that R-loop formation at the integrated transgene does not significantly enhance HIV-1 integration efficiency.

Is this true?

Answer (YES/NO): NO